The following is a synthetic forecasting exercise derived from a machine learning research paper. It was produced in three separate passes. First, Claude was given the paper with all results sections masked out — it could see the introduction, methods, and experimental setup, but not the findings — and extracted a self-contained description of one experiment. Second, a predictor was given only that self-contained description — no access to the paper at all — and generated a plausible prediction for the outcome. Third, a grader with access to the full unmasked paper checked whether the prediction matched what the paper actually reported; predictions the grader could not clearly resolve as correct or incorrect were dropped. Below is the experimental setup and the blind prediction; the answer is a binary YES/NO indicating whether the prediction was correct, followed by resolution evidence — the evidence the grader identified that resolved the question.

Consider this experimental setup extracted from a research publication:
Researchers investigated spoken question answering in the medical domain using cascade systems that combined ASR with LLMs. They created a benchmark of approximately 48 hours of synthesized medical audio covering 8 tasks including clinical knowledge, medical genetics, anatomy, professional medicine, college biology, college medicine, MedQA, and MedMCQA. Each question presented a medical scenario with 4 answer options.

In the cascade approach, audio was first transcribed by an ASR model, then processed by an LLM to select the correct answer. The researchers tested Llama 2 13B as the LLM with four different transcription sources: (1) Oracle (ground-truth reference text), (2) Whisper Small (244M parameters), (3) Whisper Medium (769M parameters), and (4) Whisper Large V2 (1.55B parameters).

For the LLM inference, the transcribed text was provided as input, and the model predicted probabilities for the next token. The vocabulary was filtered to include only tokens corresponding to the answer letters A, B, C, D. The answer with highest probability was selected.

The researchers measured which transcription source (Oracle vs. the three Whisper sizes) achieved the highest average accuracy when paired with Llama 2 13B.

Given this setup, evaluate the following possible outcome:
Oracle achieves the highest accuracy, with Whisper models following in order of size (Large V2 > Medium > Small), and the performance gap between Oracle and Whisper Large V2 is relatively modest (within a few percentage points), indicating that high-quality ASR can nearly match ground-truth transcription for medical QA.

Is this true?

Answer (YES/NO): NO